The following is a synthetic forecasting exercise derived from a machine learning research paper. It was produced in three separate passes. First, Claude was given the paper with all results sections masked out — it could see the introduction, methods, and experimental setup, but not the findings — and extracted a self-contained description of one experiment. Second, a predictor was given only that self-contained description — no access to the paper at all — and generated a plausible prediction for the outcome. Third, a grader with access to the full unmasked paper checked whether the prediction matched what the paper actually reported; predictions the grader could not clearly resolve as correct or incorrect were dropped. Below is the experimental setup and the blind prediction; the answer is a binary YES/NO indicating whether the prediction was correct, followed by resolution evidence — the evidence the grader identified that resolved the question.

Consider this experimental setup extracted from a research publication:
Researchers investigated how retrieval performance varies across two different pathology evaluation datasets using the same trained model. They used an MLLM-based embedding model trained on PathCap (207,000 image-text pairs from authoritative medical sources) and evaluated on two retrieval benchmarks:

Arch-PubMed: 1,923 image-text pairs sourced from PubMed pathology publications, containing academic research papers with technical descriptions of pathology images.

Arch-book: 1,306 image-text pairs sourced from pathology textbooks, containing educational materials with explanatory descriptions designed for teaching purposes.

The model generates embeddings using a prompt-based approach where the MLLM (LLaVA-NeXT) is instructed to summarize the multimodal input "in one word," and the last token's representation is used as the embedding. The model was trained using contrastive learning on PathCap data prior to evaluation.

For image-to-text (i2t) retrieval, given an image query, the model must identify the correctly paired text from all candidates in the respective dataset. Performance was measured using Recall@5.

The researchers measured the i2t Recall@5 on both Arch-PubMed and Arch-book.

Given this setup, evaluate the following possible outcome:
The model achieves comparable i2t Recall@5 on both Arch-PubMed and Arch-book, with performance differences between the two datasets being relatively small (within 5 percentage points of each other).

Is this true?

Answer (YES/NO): NO